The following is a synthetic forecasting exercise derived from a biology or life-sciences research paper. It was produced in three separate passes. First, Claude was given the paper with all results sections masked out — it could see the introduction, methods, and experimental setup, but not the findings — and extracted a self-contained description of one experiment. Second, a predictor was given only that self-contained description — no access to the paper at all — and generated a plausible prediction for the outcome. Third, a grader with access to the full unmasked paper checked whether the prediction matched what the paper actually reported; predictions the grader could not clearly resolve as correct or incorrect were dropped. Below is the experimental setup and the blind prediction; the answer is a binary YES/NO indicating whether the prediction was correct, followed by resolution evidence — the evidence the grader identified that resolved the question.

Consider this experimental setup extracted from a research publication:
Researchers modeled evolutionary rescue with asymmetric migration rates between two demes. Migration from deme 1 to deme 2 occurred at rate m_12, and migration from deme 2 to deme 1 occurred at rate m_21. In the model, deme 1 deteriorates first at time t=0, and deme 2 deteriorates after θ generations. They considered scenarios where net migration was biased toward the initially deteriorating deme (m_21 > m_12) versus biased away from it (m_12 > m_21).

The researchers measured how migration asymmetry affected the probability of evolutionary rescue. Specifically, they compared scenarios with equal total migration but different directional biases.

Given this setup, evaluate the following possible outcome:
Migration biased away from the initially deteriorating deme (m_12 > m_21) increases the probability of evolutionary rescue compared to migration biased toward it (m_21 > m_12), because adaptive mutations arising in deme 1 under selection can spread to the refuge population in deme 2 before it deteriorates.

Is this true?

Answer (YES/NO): NO